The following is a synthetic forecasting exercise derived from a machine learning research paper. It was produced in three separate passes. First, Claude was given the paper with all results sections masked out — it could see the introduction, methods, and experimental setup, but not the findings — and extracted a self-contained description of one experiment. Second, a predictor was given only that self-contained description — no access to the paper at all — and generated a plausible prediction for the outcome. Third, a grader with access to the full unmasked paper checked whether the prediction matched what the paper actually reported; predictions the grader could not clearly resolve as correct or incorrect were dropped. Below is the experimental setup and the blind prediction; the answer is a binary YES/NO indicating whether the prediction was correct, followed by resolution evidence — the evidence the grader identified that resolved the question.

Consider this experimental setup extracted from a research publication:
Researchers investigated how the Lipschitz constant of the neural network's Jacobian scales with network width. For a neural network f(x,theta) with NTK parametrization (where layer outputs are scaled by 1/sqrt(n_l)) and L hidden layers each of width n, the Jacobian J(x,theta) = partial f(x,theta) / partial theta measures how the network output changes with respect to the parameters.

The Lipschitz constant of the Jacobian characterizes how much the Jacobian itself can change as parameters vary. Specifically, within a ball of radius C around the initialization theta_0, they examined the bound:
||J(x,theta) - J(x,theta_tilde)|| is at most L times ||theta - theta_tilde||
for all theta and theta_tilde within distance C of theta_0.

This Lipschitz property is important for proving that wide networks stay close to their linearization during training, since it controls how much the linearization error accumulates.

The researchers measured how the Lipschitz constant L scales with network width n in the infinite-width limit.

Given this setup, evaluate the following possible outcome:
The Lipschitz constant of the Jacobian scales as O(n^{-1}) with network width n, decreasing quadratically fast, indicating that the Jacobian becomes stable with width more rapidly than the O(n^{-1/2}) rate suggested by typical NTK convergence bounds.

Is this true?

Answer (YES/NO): NO